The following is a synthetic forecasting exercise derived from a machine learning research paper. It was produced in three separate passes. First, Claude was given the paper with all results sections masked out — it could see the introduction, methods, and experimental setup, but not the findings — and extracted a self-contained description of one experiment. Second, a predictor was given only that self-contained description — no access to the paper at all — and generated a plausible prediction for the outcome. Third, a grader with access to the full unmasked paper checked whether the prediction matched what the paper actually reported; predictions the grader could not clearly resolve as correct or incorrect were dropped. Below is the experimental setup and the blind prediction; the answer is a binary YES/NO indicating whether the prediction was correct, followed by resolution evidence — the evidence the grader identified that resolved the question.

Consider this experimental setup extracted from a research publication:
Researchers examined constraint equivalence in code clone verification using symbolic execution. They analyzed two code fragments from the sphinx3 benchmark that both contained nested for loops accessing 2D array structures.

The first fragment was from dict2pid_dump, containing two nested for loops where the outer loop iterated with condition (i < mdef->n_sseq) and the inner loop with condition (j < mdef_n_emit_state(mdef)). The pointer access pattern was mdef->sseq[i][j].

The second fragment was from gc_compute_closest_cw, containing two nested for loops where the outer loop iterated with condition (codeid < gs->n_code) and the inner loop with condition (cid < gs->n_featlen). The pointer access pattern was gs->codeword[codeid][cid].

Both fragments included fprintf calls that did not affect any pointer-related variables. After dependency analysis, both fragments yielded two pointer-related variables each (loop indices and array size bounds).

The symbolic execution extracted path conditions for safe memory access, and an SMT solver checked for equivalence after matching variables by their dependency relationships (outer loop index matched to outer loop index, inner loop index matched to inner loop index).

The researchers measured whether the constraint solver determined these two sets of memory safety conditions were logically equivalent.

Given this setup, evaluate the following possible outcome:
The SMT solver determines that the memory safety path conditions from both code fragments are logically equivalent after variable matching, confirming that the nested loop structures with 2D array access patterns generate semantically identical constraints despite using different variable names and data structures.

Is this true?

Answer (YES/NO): YES